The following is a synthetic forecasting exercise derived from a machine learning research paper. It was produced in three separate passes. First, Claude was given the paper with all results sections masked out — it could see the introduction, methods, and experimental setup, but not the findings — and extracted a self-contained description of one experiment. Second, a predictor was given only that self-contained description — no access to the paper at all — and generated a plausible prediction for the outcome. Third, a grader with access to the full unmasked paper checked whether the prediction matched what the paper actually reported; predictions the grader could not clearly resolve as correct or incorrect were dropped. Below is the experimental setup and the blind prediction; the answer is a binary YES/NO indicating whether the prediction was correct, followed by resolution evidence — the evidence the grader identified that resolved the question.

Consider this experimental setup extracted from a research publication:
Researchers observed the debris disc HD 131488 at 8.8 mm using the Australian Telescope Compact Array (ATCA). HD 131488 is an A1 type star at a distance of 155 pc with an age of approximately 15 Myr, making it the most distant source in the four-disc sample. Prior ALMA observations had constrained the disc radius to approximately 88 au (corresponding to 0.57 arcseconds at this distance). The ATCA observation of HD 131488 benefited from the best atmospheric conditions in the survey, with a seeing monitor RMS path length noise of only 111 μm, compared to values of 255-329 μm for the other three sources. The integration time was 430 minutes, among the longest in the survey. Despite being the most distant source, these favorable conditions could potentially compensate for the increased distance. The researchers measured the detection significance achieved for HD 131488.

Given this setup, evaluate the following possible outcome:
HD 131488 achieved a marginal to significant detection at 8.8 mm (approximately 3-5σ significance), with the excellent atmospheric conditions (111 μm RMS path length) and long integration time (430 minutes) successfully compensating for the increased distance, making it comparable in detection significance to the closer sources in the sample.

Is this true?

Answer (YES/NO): NO